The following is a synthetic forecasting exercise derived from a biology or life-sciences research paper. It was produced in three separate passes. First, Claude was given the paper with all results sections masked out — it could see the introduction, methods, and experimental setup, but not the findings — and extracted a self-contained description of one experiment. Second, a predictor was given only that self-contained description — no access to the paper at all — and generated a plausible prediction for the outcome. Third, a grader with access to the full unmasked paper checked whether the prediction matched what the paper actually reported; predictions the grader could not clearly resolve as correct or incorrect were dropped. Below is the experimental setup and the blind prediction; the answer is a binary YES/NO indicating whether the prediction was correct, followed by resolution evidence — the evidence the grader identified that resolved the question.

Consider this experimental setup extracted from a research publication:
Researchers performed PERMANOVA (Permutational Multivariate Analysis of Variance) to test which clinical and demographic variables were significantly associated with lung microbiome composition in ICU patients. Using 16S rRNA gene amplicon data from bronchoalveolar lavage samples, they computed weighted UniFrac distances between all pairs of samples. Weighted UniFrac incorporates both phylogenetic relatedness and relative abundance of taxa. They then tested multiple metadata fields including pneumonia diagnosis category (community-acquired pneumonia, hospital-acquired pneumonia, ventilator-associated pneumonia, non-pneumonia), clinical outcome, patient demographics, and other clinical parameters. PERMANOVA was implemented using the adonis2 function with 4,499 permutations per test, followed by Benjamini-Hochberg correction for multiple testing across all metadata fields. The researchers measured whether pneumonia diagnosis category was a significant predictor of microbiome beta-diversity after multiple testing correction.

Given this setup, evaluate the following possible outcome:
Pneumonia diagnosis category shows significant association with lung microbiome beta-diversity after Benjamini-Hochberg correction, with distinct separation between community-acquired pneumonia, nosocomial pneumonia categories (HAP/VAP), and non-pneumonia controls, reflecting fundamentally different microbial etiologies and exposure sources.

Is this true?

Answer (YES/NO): NO